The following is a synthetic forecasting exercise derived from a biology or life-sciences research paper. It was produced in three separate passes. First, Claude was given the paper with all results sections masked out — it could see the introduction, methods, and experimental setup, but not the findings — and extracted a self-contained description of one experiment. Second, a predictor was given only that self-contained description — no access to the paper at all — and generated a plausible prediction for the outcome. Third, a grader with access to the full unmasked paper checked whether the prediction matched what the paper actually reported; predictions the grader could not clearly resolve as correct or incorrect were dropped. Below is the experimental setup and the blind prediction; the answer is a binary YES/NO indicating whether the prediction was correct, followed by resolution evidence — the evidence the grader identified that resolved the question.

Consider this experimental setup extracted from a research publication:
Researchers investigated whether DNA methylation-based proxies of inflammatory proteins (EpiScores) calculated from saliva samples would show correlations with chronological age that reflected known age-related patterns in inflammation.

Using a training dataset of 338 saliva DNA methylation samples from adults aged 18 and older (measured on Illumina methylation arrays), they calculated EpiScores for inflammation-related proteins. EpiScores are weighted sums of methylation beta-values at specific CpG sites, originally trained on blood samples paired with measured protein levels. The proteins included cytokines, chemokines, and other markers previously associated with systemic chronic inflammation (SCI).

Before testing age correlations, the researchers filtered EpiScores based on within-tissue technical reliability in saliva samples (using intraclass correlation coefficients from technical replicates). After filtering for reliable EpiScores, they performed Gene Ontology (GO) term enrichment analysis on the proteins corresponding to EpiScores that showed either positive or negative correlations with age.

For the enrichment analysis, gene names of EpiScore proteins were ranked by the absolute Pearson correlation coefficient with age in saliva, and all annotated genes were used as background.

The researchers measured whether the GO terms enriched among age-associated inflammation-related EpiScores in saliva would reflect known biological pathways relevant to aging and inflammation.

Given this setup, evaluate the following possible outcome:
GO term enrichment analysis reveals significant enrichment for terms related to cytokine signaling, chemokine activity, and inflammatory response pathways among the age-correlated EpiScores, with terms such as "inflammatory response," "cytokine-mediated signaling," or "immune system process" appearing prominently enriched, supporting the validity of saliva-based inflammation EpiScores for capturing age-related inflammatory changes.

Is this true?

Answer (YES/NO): YES